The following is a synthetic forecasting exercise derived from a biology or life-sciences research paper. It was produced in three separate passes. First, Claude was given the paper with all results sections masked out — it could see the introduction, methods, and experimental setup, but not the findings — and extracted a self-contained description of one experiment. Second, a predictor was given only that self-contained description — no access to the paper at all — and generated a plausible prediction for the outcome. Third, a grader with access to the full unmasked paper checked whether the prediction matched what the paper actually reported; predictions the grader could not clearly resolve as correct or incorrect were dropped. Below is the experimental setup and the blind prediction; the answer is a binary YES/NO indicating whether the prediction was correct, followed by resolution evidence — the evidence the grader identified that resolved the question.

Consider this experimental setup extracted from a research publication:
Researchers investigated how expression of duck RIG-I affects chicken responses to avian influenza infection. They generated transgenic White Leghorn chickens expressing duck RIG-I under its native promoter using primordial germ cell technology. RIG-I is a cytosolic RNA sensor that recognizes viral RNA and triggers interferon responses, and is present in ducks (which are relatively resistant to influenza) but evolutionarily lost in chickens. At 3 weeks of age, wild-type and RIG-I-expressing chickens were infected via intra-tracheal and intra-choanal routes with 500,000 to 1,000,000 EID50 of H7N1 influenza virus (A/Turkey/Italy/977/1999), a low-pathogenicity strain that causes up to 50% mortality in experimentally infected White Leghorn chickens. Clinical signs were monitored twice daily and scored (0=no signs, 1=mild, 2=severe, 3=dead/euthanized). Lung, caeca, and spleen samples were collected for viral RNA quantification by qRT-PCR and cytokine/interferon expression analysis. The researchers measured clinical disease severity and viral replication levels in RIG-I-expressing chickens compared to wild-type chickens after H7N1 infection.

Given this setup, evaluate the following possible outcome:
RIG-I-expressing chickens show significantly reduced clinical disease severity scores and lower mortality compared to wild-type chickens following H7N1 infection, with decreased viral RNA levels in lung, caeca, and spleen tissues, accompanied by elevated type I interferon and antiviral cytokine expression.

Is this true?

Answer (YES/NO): NO